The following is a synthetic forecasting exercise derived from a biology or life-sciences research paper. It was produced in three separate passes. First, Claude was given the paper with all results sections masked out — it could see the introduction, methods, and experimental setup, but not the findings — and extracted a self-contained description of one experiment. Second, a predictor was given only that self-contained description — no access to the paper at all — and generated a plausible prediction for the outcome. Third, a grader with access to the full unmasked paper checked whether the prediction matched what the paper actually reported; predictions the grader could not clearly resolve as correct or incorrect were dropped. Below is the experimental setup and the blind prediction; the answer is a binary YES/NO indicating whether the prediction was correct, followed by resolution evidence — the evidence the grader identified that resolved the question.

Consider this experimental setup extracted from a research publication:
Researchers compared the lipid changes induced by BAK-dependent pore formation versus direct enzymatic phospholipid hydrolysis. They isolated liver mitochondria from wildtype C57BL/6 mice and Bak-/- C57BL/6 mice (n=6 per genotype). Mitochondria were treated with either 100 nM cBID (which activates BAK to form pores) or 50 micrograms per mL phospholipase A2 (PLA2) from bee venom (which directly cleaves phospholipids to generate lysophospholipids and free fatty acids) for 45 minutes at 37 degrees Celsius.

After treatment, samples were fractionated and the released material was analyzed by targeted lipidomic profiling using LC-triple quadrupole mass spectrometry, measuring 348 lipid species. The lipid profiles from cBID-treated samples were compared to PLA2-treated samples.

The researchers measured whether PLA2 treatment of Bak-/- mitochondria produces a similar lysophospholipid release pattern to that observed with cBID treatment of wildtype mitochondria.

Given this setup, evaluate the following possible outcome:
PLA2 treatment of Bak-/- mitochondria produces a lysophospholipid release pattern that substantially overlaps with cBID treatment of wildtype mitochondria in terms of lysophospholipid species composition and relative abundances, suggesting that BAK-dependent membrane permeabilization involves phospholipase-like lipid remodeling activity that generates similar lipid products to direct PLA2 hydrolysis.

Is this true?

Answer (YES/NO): NO